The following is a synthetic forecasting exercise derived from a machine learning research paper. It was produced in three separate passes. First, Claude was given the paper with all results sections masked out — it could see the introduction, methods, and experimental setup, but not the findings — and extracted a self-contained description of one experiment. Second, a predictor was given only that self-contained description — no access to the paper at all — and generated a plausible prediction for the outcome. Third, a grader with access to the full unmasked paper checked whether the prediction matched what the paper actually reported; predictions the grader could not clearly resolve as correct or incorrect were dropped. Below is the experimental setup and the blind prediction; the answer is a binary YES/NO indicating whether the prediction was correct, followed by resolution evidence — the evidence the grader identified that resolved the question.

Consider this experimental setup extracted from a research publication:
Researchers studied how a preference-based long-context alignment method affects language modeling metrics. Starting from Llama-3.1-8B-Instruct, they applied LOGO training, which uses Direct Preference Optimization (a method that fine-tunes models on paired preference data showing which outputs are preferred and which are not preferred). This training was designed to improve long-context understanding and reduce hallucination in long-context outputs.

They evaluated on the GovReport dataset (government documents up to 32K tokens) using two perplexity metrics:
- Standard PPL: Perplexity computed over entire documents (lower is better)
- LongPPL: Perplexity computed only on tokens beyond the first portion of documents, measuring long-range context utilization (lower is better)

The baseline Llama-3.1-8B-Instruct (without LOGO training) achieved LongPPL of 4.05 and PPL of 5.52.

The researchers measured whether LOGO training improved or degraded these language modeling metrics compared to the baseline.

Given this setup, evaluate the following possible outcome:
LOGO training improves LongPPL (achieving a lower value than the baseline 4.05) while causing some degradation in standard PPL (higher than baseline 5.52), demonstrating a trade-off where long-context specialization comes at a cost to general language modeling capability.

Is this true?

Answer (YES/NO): NO